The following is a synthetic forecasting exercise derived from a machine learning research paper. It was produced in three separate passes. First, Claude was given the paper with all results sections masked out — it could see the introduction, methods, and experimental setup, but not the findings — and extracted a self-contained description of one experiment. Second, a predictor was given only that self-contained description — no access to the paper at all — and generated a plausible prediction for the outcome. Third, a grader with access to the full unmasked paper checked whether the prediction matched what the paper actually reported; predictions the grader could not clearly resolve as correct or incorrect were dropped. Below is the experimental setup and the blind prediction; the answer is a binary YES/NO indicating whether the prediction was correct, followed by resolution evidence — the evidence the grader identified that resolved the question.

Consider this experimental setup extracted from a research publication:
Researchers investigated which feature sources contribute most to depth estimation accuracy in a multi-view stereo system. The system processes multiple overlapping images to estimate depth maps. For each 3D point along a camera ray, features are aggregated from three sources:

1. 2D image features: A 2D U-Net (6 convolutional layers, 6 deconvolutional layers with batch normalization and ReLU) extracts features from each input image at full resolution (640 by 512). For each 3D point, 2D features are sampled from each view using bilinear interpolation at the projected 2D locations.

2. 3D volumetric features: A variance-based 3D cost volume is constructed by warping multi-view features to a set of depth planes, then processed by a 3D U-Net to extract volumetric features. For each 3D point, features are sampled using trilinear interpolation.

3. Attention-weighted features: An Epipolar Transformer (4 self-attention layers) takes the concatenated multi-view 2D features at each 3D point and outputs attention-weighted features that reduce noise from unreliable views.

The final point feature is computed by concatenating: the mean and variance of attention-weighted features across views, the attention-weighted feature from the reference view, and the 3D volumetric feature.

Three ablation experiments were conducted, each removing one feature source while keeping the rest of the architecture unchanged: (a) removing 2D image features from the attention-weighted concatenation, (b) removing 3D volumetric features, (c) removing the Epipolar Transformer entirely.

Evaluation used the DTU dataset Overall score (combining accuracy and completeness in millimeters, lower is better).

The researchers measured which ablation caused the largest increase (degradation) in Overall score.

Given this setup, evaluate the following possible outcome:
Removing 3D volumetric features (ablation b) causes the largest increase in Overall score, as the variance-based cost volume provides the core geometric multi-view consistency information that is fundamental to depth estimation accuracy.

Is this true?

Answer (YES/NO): YES